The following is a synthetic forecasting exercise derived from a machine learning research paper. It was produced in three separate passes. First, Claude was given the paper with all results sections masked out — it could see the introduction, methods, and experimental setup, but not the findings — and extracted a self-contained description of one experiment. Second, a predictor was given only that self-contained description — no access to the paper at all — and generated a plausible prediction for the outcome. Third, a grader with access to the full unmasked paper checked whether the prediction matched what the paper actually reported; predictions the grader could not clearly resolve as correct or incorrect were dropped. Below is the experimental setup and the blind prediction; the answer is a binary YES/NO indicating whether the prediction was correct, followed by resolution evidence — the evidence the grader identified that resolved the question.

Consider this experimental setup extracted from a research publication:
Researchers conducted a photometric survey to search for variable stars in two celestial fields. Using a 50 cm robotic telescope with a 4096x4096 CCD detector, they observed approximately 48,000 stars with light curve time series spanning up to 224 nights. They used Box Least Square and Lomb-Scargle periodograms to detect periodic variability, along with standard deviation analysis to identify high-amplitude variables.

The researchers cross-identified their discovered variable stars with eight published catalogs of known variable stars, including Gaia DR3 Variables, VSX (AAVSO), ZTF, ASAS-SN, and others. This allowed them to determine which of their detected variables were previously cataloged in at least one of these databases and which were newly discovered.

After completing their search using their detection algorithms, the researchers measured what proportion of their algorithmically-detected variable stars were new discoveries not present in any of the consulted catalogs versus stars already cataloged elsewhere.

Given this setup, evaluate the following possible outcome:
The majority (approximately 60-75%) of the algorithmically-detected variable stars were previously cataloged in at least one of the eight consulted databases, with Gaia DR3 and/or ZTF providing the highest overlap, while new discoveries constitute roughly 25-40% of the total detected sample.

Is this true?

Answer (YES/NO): YES